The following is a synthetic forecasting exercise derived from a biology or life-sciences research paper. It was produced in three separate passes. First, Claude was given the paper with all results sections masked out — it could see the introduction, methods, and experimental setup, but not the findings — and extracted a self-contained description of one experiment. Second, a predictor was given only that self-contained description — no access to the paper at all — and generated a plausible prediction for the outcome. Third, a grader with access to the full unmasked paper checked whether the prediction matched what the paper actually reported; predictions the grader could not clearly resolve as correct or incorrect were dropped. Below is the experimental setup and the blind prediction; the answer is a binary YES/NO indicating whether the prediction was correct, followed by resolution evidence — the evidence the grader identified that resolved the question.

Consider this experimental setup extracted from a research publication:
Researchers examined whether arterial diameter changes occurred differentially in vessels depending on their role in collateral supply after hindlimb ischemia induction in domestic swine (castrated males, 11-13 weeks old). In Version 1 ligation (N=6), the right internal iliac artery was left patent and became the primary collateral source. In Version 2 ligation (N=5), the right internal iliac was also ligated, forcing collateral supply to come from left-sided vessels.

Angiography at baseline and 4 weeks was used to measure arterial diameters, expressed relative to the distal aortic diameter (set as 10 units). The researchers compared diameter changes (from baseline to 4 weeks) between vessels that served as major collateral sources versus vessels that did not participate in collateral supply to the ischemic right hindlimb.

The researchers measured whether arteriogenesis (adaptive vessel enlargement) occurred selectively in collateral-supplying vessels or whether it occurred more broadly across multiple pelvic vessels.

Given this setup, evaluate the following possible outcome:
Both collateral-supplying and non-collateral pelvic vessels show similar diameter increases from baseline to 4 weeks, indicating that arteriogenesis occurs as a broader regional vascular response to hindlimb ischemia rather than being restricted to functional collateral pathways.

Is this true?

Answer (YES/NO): NO